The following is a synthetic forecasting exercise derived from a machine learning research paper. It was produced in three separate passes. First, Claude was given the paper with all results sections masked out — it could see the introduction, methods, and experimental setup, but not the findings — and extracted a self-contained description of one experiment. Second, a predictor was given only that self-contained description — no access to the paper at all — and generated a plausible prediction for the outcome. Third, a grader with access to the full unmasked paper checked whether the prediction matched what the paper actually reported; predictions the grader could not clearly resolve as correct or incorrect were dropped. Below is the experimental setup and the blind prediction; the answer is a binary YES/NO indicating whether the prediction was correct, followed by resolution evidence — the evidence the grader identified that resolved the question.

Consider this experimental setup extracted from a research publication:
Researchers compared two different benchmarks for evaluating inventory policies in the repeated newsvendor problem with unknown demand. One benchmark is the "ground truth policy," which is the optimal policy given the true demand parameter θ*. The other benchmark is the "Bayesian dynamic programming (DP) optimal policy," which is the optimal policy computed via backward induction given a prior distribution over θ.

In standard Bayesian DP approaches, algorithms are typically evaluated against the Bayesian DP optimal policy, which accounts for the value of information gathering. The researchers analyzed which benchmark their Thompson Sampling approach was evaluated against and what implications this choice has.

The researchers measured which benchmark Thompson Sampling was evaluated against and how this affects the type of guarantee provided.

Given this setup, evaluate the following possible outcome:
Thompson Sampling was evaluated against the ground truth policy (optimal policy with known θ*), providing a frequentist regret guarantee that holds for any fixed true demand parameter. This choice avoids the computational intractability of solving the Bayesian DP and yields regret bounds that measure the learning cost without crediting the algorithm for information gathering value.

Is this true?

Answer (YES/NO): YES